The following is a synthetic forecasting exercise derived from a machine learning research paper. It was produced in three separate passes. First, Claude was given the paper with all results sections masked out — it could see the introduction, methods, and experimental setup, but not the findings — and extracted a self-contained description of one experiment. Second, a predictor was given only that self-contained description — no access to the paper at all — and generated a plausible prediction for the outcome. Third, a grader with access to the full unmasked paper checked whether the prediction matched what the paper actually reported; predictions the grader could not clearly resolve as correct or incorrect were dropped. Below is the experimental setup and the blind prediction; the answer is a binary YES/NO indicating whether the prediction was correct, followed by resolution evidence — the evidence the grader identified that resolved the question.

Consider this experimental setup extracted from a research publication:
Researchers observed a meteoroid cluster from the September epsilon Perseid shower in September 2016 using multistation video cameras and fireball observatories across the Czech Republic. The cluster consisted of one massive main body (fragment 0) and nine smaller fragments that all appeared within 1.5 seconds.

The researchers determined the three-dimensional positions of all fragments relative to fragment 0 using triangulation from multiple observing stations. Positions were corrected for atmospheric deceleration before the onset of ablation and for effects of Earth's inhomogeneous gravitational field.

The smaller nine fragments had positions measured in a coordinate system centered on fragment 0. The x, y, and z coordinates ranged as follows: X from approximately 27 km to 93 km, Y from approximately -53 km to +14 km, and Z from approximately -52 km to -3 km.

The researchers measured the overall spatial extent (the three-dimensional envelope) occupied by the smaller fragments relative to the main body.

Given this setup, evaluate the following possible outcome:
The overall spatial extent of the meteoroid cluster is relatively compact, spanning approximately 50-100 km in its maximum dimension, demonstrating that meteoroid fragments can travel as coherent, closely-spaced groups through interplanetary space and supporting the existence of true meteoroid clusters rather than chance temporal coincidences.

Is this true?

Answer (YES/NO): YES